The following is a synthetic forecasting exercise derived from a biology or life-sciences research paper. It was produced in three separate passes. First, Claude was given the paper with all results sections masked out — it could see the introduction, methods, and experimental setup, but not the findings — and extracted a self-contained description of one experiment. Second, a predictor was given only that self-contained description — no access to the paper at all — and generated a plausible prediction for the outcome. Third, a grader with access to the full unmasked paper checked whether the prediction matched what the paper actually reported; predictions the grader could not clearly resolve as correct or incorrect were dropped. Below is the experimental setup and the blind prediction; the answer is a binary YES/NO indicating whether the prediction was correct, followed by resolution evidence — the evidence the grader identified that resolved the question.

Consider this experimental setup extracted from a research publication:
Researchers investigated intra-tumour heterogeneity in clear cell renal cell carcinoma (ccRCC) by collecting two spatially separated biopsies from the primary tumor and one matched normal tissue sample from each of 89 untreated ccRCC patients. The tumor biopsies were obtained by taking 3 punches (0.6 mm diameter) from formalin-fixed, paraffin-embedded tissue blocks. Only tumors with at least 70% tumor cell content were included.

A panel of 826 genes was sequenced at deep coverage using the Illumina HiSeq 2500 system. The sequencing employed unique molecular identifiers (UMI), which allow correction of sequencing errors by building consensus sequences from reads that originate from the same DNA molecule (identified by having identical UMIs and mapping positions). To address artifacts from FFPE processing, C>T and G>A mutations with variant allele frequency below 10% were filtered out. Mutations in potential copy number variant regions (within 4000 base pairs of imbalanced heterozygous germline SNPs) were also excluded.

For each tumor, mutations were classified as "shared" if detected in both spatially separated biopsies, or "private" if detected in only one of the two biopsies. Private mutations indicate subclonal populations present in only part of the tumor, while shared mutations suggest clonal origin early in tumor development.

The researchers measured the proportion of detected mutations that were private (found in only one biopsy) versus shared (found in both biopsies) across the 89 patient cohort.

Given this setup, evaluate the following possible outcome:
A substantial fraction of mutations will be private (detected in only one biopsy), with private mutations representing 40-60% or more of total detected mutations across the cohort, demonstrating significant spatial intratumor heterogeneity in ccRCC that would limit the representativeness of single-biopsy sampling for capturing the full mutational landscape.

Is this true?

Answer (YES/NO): YES